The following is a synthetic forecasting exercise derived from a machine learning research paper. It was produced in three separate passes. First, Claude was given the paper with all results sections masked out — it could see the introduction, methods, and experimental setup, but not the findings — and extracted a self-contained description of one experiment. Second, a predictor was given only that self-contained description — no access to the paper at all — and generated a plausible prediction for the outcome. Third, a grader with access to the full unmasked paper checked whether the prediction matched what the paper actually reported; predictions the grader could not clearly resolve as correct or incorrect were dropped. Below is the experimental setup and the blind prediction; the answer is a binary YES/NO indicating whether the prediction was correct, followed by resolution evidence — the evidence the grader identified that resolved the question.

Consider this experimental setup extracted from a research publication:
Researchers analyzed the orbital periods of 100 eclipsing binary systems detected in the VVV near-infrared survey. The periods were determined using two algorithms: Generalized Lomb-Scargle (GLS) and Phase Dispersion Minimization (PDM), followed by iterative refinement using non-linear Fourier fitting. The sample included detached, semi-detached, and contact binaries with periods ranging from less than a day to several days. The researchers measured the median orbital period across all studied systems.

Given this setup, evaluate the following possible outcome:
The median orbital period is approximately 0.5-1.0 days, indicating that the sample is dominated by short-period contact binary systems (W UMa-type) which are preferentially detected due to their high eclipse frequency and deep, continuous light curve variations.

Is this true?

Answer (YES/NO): NO